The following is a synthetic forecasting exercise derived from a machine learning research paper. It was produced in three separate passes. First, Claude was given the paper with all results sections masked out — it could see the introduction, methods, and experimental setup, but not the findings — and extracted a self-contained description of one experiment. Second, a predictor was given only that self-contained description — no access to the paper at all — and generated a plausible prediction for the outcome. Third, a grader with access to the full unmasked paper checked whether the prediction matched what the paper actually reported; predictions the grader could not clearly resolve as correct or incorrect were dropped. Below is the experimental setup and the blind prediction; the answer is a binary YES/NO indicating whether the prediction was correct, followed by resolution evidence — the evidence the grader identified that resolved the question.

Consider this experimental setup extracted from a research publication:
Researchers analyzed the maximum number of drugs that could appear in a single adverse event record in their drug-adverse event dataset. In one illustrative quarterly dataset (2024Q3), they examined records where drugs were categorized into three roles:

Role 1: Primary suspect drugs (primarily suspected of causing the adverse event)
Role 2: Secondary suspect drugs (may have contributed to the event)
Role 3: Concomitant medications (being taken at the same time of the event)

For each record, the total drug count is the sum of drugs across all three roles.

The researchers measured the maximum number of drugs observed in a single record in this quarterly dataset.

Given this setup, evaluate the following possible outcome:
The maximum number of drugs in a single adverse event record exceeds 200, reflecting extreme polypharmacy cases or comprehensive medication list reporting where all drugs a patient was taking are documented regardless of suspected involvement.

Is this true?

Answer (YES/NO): YES